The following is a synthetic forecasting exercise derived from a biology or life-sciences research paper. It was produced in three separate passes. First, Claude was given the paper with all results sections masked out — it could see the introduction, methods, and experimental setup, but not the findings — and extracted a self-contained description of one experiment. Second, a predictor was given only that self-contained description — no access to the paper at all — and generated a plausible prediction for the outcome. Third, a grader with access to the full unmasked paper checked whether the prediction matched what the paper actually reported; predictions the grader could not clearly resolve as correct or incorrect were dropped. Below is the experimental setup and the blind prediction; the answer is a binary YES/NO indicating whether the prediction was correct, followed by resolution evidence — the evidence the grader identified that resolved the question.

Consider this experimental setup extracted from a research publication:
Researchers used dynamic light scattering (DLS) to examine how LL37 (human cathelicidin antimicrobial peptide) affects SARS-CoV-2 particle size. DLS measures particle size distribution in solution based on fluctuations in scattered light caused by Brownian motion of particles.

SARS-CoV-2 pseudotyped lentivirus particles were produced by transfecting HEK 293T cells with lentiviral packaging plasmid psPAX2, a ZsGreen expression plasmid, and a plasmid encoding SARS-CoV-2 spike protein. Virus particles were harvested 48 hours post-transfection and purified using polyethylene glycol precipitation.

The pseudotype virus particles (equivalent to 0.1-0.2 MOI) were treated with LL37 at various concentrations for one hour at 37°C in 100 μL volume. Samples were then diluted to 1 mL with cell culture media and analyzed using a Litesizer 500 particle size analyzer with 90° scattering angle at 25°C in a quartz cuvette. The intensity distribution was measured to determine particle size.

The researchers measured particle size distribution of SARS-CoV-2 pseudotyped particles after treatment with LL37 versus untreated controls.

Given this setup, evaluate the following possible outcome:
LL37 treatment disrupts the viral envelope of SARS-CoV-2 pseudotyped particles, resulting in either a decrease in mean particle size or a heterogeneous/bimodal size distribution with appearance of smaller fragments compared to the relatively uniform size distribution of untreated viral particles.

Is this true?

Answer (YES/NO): NO